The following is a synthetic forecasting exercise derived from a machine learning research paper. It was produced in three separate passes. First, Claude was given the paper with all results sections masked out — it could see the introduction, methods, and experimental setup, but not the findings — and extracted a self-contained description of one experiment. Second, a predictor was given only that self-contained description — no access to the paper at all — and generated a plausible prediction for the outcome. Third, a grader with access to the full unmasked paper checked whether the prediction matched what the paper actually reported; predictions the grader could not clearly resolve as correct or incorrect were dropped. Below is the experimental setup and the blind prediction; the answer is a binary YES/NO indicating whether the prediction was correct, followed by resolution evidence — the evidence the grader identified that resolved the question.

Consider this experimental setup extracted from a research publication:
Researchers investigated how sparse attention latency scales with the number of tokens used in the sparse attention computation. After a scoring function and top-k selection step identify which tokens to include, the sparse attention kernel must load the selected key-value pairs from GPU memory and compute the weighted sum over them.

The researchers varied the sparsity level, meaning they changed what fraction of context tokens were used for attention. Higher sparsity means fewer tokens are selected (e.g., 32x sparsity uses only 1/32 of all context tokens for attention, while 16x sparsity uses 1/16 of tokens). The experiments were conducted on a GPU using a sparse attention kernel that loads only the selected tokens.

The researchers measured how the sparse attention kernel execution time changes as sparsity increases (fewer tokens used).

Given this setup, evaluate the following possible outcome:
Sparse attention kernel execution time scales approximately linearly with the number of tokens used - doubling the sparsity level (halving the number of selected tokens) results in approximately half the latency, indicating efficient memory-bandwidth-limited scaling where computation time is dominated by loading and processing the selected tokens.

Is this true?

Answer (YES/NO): YES